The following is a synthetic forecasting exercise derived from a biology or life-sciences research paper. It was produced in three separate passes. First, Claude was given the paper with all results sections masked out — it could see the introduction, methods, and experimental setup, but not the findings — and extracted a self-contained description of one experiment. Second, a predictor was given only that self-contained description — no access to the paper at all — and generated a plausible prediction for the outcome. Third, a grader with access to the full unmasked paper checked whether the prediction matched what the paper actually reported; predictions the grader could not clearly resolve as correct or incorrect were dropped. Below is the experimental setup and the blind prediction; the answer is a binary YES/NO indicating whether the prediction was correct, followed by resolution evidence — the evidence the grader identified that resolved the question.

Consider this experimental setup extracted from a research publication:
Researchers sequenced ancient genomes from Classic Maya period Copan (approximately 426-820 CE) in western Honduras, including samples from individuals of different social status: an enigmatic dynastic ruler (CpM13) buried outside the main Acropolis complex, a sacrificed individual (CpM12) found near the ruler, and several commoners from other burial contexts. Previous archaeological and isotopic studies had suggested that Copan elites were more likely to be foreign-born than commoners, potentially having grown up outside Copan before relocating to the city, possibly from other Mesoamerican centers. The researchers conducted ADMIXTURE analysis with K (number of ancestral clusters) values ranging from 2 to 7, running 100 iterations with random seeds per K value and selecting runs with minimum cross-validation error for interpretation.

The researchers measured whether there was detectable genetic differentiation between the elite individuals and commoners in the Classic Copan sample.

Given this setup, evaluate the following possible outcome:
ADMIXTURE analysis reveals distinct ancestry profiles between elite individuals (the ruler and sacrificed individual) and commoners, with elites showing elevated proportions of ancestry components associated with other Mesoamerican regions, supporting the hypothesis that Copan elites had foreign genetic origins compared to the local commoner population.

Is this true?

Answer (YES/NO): NO